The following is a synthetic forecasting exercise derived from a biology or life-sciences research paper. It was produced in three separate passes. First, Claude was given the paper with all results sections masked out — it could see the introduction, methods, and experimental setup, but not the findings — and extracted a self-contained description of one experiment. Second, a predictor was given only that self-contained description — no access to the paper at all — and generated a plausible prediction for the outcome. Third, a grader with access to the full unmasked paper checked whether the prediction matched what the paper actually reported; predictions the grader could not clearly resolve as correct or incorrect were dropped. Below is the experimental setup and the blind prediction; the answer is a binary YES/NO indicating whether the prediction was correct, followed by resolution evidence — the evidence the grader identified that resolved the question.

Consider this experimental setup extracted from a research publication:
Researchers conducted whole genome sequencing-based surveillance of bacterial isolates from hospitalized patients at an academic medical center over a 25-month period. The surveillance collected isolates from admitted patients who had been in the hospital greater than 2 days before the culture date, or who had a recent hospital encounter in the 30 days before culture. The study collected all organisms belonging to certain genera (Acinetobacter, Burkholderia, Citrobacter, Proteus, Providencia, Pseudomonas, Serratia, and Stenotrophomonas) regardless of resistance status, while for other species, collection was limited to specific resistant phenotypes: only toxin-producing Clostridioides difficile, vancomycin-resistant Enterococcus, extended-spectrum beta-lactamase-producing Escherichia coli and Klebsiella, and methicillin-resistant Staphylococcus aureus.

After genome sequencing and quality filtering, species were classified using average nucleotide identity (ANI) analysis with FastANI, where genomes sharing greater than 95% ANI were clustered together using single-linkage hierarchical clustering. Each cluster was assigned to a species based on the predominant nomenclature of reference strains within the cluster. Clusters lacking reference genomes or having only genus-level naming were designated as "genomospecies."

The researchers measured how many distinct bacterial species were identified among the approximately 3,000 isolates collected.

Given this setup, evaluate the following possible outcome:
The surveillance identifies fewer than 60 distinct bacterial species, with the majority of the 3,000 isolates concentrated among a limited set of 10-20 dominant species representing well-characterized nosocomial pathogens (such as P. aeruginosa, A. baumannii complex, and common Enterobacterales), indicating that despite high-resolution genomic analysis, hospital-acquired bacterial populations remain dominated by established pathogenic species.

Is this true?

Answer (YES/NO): NO